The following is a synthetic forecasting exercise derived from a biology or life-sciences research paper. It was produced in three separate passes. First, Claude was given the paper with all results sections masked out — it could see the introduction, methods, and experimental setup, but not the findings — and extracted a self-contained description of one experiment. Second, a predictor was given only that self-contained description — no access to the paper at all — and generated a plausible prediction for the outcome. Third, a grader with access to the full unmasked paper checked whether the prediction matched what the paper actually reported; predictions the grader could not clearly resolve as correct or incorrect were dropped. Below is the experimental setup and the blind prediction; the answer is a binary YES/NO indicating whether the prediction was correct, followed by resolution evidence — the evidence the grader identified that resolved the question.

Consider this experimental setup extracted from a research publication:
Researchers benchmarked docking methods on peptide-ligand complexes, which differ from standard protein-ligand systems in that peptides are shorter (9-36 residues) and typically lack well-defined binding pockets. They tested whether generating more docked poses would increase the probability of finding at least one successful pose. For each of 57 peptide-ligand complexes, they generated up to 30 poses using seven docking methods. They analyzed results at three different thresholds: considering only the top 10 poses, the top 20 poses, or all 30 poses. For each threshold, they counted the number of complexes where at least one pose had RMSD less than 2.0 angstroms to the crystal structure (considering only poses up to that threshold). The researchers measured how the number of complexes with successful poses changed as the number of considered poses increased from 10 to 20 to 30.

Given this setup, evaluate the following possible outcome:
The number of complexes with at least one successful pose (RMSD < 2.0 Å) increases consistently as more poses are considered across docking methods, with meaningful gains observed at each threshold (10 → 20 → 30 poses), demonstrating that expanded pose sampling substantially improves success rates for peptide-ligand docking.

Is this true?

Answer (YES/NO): NO